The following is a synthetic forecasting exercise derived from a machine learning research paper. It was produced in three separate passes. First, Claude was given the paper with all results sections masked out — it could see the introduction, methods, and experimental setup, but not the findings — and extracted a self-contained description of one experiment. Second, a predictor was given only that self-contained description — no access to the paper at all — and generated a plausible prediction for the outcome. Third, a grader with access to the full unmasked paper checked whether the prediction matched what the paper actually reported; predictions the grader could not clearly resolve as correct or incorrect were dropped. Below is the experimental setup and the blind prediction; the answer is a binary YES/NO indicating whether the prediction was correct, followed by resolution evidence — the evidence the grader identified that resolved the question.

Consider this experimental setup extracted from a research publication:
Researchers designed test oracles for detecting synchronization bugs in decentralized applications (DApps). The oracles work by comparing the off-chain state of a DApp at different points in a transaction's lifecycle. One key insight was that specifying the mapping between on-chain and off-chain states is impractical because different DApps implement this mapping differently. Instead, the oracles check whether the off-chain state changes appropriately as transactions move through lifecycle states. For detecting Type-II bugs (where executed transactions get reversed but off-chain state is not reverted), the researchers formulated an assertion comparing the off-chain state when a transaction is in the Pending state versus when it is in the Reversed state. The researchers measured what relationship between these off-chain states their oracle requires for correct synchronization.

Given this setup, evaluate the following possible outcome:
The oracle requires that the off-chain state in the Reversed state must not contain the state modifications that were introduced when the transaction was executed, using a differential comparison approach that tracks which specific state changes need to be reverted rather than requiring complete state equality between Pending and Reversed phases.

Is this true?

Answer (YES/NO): NO